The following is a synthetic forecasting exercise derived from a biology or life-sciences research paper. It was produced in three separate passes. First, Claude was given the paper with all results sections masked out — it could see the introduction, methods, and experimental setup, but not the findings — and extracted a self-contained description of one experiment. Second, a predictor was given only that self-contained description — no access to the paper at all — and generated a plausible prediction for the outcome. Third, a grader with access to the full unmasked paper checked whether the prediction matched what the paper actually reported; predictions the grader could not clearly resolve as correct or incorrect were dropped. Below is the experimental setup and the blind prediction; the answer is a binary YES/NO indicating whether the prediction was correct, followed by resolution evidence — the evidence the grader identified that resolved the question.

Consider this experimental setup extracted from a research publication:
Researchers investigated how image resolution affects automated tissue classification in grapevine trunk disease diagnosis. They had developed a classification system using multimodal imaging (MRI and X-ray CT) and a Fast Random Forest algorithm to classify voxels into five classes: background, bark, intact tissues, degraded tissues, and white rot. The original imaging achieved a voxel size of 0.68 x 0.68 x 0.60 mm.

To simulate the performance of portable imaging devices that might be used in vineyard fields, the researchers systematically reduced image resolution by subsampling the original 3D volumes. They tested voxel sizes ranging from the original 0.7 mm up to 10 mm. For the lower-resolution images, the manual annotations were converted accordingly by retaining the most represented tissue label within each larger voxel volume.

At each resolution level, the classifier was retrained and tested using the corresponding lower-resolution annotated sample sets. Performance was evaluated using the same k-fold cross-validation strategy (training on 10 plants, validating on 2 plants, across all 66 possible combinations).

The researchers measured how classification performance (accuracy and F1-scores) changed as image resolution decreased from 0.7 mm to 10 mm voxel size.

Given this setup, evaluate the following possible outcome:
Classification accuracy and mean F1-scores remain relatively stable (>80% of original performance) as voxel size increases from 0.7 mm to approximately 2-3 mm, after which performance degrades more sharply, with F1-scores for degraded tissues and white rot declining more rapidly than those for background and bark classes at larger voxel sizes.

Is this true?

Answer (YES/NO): NO